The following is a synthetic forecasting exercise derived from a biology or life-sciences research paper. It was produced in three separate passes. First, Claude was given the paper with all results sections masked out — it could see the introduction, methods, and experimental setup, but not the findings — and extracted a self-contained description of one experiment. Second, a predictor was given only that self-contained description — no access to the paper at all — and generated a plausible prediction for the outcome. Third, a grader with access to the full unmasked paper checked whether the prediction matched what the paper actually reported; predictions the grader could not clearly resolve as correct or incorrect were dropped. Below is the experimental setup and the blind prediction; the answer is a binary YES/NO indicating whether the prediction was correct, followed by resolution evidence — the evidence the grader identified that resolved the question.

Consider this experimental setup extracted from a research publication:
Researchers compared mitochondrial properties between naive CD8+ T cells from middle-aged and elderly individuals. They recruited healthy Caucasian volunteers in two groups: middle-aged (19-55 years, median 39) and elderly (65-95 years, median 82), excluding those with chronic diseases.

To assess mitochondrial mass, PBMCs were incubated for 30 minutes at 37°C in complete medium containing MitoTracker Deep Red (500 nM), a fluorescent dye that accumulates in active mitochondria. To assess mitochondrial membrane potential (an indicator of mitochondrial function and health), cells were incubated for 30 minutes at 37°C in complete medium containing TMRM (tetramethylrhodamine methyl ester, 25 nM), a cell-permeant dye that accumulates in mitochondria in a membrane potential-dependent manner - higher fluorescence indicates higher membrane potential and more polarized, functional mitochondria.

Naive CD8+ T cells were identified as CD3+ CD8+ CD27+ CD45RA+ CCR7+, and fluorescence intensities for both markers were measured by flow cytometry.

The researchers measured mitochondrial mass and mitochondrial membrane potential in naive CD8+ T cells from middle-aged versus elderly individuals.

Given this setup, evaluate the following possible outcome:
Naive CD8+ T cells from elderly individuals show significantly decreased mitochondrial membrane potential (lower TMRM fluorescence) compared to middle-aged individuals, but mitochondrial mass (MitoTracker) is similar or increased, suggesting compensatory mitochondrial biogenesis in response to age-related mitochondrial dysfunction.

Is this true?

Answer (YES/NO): NO